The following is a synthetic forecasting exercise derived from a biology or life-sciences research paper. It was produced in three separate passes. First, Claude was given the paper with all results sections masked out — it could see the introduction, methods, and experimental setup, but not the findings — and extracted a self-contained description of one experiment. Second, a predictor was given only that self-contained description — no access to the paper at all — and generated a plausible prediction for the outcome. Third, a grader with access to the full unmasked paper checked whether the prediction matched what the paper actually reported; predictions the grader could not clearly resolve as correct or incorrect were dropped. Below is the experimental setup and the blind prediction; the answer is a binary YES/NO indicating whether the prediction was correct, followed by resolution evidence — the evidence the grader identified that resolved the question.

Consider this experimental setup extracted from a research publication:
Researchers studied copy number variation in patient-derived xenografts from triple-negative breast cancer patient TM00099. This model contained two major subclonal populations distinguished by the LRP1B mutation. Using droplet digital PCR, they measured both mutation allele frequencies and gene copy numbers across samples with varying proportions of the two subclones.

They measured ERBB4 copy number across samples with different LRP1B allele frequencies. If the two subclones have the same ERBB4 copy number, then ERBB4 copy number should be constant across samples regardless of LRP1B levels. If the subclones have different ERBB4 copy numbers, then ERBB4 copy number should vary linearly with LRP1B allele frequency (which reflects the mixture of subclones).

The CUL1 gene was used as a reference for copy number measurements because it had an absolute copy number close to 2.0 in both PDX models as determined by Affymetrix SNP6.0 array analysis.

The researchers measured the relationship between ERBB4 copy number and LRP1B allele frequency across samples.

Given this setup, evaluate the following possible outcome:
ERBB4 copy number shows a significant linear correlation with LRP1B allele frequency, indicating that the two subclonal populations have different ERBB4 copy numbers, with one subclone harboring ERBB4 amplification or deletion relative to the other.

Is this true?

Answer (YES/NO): YES